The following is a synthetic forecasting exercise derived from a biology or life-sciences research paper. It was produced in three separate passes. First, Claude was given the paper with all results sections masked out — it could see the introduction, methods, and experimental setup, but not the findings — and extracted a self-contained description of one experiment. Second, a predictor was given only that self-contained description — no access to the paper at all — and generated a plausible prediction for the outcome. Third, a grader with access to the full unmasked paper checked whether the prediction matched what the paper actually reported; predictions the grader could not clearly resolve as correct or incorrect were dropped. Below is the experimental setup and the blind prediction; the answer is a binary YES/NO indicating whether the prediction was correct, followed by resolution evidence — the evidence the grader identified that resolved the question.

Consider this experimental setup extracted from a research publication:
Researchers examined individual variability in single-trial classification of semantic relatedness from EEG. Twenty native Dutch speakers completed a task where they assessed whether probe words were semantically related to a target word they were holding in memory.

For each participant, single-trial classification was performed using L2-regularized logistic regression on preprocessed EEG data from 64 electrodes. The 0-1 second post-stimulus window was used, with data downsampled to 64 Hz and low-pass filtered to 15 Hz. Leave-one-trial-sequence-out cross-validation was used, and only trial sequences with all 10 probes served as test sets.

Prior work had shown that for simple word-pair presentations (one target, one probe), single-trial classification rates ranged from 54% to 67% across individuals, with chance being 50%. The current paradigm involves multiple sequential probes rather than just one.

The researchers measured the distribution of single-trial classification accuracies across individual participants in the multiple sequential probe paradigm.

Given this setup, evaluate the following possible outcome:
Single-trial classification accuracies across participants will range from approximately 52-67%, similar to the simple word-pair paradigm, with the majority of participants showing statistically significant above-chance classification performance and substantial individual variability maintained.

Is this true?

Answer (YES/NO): YES